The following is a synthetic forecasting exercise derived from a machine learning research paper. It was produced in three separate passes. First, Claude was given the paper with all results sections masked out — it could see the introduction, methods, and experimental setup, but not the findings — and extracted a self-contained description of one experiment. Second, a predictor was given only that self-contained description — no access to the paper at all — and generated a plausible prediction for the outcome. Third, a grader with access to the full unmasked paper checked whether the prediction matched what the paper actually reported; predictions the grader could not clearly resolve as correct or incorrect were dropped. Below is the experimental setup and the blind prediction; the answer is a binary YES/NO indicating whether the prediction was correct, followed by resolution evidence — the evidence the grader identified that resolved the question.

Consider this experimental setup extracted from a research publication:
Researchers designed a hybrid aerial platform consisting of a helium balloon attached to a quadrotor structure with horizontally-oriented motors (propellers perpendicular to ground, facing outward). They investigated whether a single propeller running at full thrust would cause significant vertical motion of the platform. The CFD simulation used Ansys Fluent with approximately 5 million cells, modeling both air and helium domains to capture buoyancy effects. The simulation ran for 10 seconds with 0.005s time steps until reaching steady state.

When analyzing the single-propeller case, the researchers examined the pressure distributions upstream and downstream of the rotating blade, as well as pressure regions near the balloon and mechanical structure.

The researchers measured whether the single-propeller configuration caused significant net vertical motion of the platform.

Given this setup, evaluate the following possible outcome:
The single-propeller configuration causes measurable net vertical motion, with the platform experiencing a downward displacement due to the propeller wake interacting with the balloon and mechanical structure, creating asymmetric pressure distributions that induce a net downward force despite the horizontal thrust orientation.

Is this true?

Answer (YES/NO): NO